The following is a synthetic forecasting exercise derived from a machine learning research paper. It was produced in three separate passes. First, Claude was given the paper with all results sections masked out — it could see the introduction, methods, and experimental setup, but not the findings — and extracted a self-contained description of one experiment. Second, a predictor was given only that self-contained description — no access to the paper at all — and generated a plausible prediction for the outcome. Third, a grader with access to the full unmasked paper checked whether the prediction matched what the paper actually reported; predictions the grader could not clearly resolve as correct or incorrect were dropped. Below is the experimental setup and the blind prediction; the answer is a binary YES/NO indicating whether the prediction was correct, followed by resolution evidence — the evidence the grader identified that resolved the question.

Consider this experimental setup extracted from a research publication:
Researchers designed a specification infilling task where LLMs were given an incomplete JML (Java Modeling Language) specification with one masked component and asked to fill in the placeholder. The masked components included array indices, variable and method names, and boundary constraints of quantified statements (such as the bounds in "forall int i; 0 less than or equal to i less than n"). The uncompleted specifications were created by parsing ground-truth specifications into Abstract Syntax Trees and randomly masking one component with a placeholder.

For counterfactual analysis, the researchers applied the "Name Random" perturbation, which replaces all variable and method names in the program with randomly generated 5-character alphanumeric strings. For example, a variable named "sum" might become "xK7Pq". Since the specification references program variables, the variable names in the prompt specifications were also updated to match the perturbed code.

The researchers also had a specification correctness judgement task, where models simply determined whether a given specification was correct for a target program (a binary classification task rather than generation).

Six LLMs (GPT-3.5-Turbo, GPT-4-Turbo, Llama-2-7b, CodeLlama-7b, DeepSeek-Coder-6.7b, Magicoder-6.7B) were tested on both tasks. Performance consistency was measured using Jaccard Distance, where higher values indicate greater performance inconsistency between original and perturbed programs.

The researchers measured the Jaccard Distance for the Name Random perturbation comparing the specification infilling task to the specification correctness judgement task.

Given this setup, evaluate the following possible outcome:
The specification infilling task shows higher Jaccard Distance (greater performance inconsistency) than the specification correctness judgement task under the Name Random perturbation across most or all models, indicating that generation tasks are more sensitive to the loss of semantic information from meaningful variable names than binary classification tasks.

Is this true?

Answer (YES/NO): YES